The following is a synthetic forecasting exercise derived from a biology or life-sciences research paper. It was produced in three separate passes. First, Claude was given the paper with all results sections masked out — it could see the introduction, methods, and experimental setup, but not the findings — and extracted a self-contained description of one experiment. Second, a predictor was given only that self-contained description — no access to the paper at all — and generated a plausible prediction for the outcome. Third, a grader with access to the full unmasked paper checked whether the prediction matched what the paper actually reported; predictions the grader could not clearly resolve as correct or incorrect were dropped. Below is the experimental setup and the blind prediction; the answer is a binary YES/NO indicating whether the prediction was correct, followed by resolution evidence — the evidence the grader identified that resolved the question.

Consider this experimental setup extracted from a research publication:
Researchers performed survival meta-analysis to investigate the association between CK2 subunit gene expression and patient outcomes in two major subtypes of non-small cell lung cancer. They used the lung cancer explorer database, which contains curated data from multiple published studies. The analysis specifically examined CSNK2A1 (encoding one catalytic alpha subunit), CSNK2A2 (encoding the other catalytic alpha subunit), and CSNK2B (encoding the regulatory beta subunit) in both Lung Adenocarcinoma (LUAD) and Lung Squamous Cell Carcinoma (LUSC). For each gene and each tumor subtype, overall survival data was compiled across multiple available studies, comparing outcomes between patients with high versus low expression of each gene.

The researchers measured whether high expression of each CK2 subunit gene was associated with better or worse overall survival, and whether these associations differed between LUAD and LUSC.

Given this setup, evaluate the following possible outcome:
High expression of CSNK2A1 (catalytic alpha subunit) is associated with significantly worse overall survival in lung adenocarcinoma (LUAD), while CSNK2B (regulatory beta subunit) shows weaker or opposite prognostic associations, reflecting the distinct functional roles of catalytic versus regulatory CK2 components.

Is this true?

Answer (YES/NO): NO